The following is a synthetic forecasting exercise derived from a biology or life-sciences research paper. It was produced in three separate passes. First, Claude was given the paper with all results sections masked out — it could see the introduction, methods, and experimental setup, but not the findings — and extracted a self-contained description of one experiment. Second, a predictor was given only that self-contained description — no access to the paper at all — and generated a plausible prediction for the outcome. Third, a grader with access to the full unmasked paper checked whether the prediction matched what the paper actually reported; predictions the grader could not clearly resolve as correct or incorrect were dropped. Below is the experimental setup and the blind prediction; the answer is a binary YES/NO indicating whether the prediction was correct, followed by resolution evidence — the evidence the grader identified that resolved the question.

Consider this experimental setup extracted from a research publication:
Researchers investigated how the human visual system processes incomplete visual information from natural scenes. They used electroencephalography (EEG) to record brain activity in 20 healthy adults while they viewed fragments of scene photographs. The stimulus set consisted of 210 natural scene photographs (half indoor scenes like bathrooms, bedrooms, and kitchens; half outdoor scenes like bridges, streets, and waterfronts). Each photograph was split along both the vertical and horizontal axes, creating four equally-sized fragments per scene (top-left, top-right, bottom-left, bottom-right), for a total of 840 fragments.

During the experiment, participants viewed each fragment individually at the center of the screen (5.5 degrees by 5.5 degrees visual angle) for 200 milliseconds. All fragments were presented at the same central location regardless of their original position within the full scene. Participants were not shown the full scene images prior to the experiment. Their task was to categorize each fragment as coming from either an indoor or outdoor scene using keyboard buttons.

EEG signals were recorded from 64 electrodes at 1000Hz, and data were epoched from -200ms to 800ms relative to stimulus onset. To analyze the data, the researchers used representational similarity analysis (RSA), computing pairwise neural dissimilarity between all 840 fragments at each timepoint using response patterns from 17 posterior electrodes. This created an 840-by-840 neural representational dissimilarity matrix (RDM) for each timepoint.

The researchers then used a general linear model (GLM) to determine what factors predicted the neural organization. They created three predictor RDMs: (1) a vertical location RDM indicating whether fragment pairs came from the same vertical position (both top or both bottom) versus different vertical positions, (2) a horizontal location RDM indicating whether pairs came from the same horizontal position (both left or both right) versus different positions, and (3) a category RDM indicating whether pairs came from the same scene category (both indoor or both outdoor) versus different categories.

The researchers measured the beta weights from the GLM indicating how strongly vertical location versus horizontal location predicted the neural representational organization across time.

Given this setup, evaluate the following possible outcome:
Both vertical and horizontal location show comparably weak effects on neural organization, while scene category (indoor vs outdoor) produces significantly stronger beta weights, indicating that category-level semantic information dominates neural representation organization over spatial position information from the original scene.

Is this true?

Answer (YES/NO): NO